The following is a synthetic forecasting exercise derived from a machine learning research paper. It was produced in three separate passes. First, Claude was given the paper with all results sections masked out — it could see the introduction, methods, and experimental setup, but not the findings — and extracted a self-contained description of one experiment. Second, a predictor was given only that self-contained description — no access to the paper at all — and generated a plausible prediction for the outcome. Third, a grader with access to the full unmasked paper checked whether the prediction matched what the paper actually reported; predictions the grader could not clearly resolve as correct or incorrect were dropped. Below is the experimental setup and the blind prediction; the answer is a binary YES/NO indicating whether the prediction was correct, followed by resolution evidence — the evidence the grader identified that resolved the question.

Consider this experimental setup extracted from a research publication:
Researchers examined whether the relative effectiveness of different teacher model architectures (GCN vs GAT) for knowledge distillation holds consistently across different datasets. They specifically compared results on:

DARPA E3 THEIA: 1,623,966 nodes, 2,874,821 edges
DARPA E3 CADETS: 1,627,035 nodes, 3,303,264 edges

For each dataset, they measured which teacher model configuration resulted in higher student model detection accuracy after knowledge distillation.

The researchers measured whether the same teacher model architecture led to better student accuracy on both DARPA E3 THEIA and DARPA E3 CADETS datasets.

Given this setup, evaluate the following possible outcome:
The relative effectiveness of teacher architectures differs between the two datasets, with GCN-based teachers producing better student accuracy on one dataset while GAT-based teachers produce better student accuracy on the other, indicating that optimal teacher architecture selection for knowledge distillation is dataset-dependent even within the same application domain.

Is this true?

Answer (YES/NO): NO